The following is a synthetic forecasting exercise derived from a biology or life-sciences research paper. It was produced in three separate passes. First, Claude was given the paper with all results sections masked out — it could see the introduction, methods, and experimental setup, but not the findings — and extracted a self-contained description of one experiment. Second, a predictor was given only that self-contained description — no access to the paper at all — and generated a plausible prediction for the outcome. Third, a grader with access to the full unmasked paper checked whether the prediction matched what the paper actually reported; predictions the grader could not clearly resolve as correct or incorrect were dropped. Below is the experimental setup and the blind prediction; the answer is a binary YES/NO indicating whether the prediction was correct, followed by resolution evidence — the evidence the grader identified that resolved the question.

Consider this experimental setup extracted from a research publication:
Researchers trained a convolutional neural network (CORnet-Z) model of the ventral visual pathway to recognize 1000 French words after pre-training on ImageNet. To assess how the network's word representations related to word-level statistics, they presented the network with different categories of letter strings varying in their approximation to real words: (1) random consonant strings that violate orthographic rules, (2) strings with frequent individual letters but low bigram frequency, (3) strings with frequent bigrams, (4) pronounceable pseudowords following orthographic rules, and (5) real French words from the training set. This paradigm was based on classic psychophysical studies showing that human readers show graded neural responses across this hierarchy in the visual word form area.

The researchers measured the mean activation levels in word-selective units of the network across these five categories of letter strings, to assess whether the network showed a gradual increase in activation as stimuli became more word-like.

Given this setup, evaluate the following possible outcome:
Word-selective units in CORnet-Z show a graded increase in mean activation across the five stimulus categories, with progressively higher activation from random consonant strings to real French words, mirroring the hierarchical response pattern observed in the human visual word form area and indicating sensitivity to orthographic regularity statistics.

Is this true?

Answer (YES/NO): NO